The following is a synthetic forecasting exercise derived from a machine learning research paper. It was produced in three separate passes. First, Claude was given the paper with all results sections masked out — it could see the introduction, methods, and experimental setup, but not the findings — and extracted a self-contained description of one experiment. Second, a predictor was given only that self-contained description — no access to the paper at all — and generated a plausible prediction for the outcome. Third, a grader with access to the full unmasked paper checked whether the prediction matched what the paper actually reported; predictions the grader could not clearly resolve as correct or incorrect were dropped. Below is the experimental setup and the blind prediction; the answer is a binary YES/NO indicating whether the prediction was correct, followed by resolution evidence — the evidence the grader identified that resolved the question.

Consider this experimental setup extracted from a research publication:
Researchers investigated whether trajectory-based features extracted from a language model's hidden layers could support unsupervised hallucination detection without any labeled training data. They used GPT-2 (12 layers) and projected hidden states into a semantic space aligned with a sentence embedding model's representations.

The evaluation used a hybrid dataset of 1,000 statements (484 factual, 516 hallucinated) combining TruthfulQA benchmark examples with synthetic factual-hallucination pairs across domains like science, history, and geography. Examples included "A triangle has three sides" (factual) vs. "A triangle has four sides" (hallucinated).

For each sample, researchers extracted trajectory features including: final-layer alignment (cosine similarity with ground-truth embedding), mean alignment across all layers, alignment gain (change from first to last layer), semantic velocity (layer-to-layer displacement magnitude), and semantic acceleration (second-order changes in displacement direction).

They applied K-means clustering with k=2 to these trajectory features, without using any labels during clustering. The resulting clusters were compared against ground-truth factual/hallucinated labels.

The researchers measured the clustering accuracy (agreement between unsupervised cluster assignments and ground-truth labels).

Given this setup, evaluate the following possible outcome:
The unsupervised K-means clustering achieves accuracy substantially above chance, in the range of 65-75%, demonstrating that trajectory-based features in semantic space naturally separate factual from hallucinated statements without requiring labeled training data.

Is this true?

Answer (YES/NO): NO